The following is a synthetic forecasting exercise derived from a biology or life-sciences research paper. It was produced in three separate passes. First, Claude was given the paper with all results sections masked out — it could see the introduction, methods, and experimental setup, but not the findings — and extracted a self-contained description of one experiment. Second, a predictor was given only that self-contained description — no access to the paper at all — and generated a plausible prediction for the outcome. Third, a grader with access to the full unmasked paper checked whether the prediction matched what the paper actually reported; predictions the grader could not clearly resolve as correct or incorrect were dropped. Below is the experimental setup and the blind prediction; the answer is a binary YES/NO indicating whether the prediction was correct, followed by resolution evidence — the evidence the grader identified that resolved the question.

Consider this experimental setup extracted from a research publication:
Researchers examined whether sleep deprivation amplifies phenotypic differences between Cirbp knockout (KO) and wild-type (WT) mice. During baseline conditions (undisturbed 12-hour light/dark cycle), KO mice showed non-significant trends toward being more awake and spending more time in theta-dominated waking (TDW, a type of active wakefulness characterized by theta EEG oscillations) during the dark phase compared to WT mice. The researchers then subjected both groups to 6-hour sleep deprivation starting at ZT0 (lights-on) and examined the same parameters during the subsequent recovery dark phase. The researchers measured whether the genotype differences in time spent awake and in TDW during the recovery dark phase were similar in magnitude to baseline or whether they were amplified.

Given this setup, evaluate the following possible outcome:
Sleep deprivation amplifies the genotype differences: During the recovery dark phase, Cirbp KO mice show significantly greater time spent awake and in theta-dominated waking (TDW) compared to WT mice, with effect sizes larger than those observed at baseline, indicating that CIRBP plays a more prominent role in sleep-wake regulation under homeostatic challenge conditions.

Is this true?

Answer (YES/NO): YES